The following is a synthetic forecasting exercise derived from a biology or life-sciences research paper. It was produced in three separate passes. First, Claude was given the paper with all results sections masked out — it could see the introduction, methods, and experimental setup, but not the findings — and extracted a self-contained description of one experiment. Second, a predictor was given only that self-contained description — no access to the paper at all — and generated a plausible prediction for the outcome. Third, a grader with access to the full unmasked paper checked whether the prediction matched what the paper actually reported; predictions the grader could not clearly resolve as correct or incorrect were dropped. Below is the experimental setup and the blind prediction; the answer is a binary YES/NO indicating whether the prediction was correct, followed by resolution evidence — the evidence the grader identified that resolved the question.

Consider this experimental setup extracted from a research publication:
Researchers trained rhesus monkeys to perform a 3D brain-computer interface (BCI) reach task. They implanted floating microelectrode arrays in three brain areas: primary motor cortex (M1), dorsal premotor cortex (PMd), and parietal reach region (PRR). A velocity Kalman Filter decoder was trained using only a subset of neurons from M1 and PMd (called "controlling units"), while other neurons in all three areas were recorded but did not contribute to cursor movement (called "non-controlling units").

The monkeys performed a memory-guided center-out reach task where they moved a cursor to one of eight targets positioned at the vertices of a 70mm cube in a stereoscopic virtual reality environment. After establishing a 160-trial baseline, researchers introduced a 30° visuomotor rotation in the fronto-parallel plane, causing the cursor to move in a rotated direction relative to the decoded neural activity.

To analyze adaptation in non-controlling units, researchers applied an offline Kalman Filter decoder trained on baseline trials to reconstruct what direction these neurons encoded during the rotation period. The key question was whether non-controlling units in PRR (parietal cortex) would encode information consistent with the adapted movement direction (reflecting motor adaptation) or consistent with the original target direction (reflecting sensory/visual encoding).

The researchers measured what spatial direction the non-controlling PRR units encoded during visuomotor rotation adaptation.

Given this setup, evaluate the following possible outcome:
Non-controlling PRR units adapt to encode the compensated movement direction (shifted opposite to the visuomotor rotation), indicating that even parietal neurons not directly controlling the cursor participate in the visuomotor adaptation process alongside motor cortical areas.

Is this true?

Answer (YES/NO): YES